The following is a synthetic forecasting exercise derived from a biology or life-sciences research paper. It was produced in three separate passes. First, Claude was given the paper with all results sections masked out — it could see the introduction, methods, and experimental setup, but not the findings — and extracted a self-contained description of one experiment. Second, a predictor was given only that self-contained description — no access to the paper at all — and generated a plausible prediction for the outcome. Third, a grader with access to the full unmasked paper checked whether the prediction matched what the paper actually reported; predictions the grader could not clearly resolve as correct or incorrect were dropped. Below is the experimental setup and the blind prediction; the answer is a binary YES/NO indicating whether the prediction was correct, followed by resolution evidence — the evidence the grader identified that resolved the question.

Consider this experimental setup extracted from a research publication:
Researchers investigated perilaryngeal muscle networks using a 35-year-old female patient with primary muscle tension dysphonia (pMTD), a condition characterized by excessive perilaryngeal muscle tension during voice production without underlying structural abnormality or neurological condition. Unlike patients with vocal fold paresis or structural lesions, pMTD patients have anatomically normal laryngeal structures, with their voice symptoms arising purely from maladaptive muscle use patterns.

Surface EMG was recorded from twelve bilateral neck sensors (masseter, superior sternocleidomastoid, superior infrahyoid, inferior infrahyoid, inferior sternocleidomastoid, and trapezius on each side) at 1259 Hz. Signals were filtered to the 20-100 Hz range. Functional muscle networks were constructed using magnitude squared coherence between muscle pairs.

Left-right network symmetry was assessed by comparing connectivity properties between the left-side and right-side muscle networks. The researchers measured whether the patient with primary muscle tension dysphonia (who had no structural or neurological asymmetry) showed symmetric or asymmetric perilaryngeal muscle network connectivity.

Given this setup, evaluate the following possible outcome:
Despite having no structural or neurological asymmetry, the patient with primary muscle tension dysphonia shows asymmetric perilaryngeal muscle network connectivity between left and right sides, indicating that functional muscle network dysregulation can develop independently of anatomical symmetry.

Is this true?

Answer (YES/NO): YES